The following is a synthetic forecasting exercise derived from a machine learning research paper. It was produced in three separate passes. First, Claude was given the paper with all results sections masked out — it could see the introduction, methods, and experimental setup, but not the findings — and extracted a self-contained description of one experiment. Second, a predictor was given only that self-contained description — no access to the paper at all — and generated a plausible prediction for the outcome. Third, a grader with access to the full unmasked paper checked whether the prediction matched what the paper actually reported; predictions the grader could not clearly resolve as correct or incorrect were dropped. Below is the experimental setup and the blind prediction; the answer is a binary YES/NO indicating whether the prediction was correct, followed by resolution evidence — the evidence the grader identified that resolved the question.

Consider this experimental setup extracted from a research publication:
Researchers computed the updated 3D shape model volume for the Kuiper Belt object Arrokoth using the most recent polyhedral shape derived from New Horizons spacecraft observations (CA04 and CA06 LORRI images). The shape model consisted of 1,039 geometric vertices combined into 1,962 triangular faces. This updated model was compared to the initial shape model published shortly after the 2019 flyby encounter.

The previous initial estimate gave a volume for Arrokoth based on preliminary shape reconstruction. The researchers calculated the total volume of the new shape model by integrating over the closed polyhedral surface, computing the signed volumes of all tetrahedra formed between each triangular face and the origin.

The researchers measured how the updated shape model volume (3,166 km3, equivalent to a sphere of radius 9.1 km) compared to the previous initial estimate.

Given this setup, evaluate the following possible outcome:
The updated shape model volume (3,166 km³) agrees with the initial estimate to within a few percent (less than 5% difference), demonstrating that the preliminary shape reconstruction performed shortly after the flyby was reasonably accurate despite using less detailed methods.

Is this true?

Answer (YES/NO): NO